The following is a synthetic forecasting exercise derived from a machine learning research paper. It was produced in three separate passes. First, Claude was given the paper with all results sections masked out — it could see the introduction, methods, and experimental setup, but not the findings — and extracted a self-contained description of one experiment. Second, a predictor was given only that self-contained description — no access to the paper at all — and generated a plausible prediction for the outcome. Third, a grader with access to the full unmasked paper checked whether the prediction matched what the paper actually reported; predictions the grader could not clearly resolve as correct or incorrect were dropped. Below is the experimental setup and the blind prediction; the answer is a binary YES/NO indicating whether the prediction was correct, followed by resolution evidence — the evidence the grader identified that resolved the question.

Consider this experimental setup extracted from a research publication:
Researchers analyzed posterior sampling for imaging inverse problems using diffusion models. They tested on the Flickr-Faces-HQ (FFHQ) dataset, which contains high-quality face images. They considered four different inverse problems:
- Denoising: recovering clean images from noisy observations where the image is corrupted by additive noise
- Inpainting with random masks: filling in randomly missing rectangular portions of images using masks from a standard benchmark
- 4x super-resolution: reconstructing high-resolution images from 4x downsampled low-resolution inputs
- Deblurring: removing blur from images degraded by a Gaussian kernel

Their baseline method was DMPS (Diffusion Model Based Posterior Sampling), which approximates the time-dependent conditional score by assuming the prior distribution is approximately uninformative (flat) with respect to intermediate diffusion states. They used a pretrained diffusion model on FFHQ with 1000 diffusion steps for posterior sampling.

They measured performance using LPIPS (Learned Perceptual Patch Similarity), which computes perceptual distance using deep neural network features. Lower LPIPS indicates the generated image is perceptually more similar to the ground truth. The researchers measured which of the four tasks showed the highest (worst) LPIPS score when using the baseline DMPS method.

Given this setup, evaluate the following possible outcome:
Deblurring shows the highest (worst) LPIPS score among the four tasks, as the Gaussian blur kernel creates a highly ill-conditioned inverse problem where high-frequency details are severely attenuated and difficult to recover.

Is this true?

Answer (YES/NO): NO